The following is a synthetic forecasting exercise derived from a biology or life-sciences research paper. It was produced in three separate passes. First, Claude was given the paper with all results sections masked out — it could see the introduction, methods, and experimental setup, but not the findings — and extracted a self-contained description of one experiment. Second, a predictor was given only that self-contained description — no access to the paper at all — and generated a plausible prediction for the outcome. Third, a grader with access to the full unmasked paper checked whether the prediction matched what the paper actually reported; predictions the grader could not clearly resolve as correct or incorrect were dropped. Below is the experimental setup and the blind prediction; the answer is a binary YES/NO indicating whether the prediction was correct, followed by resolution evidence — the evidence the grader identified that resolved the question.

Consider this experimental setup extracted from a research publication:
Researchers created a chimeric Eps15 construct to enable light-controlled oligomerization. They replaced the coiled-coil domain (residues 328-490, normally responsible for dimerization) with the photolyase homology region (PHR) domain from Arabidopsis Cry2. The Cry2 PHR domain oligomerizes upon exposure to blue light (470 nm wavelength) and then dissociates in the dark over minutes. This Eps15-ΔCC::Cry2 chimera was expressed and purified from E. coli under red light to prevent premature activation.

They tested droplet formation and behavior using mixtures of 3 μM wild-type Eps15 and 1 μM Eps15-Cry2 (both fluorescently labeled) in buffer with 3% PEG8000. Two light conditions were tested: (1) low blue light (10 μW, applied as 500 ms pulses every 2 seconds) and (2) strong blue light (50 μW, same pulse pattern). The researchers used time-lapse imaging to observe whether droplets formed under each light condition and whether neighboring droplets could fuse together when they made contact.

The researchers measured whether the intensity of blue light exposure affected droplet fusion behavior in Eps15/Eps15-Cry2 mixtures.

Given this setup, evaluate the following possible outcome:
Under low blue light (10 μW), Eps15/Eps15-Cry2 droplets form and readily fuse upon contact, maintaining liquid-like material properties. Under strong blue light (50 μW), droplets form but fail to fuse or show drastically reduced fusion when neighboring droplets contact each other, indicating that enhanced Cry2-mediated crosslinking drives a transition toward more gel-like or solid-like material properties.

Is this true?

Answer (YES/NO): YES